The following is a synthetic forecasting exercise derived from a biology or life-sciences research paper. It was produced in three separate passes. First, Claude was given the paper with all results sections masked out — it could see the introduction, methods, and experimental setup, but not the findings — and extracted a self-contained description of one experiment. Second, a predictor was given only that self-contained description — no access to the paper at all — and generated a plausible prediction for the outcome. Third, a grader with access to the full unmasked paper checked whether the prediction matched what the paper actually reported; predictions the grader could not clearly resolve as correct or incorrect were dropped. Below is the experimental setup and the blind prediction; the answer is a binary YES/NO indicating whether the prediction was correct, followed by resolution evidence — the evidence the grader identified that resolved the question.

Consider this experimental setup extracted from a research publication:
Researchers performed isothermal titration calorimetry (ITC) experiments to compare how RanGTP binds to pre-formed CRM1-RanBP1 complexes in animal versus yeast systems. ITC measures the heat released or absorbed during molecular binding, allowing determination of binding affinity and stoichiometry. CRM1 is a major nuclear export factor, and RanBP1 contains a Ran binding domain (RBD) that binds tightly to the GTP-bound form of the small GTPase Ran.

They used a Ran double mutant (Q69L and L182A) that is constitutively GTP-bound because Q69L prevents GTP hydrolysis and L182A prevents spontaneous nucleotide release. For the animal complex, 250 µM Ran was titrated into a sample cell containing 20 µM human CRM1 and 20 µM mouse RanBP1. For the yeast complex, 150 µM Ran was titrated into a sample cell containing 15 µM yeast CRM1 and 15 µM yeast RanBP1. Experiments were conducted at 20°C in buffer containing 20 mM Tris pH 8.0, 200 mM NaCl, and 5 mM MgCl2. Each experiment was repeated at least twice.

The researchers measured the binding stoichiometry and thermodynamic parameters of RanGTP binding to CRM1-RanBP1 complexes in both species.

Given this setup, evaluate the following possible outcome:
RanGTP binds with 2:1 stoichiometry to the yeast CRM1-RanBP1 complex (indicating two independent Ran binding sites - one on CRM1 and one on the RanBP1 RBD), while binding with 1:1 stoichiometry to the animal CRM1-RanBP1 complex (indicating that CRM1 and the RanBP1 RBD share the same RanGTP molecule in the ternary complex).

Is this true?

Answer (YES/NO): NO